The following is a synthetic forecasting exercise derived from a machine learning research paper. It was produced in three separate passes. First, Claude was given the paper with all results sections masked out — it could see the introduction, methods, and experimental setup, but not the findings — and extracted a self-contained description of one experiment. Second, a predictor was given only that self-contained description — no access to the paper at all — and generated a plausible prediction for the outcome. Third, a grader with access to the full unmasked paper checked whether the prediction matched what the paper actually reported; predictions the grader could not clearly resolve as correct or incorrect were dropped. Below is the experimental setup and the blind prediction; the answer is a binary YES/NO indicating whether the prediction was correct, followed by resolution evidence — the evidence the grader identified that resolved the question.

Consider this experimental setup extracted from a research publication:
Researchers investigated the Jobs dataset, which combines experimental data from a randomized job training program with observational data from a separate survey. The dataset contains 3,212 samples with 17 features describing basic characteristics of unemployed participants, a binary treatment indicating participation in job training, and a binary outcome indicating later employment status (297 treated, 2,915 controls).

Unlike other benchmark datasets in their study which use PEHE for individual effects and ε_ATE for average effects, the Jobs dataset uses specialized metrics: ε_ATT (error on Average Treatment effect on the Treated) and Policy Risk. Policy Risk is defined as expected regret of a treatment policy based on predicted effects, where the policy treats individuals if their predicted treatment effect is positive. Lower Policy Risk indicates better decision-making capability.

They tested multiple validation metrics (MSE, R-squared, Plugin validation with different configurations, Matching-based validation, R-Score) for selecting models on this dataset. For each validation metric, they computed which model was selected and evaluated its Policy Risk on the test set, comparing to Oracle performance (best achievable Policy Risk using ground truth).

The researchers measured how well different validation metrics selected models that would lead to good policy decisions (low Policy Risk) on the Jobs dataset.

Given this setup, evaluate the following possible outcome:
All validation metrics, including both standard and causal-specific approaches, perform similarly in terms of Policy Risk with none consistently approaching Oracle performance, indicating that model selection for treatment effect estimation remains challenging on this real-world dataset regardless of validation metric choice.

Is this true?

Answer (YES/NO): YES